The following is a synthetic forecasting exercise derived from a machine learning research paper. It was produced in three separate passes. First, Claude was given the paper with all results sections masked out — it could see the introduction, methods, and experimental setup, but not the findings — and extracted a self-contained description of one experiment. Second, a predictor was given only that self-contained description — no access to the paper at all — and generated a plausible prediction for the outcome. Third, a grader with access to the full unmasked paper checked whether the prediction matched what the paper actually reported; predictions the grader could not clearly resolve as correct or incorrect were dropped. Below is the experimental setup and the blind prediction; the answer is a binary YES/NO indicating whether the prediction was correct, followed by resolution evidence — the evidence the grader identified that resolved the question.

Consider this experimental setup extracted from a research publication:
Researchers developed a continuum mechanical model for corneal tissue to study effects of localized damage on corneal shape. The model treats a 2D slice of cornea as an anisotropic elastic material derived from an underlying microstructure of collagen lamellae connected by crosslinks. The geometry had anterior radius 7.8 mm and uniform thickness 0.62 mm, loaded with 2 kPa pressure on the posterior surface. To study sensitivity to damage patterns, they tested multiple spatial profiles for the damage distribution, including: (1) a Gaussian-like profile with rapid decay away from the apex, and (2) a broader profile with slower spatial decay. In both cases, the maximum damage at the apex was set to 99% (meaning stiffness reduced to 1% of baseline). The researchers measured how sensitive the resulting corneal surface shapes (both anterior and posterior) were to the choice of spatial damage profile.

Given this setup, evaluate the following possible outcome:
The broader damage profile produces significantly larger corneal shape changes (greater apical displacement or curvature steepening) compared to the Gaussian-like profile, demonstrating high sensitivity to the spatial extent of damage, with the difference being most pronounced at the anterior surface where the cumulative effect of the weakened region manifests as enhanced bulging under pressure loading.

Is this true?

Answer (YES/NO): NO